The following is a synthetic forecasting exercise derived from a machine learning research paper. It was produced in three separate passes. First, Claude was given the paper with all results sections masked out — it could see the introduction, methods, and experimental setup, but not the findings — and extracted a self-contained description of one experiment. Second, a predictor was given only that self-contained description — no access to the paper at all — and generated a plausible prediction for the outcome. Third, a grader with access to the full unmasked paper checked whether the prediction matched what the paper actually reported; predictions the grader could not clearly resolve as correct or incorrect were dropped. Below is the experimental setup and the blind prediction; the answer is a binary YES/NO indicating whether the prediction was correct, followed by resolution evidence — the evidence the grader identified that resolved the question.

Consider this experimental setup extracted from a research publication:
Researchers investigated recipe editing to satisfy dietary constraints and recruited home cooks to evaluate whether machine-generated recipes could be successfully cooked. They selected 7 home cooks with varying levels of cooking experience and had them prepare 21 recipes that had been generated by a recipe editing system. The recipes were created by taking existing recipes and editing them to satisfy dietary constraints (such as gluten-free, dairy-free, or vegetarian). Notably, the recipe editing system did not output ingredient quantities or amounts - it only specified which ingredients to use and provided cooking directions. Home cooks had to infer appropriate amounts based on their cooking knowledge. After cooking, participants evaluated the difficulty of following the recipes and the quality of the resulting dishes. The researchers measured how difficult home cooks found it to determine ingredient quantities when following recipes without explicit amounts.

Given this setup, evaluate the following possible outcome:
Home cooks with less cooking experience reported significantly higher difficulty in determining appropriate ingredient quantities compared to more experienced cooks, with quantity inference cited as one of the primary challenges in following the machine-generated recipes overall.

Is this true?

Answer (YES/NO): NO